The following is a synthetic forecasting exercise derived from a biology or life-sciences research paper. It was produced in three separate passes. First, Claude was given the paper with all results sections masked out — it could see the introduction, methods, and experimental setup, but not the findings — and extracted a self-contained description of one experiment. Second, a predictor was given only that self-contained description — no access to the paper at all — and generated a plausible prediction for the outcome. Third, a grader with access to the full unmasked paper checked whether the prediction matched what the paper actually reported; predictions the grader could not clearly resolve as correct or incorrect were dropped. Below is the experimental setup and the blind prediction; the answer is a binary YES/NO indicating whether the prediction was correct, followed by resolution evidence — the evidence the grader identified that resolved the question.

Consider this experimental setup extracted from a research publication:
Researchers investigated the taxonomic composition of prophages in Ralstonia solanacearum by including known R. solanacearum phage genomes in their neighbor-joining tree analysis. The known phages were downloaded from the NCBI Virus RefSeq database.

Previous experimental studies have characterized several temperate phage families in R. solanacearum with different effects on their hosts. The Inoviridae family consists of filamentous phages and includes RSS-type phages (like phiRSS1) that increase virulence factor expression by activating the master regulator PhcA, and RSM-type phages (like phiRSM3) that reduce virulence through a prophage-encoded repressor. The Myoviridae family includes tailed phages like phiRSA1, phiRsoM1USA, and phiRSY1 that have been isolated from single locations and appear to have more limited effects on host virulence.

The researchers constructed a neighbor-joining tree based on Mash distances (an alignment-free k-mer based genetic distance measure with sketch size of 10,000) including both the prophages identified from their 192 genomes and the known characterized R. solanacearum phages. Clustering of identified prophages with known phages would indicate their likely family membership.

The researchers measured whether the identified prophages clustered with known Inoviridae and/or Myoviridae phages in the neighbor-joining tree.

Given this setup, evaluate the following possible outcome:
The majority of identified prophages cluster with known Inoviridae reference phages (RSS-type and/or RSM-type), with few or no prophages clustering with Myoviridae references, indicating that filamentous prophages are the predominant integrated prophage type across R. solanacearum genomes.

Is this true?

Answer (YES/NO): NO